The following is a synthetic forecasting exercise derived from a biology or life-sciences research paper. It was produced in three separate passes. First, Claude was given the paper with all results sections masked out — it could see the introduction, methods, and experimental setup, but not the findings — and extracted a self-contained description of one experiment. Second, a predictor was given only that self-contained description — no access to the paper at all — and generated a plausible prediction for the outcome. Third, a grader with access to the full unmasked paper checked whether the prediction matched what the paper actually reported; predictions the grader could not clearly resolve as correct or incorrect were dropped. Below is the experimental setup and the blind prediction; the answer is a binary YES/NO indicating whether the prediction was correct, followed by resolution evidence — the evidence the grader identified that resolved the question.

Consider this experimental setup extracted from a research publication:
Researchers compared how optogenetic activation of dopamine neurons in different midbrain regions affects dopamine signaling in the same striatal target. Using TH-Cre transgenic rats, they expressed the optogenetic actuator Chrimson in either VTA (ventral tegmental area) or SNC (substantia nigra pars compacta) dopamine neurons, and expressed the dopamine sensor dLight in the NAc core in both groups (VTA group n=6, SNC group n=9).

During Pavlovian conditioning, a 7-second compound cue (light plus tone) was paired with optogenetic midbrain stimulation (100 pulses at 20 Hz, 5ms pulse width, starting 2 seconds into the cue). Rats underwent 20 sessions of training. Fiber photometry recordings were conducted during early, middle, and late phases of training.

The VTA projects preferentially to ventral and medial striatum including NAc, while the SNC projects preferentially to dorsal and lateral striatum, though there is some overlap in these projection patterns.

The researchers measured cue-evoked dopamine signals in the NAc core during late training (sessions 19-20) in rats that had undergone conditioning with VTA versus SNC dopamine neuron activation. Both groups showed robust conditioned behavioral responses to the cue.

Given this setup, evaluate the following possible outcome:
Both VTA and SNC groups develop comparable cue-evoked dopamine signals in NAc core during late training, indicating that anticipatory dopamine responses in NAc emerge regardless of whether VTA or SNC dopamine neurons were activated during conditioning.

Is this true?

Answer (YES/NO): NO